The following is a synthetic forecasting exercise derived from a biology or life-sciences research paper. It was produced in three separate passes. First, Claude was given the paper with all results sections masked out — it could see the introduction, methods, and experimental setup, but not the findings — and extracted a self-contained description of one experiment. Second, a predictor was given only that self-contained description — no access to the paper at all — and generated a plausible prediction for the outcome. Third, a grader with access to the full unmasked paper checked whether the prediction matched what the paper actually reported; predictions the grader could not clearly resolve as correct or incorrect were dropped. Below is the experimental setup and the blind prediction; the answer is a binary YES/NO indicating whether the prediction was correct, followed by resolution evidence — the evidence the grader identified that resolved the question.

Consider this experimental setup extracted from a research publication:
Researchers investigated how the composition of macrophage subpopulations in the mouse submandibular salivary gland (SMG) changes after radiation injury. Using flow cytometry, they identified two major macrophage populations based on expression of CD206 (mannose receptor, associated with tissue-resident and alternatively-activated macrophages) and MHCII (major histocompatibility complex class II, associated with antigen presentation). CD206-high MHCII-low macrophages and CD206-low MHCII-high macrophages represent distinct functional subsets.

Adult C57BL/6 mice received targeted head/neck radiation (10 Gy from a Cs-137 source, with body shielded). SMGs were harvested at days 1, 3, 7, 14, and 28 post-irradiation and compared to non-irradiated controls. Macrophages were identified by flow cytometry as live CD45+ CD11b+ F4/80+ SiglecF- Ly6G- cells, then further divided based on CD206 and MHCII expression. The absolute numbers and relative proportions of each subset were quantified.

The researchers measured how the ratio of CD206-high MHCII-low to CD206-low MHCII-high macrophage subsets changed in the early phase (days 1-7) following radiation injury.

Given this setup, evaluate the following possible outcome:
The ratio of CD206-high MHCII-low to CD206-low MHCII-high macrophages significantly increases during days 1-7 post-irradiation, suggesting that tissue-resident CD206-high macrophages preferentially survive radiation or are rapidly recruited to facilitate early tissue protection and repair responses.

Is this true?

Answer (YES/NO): NO